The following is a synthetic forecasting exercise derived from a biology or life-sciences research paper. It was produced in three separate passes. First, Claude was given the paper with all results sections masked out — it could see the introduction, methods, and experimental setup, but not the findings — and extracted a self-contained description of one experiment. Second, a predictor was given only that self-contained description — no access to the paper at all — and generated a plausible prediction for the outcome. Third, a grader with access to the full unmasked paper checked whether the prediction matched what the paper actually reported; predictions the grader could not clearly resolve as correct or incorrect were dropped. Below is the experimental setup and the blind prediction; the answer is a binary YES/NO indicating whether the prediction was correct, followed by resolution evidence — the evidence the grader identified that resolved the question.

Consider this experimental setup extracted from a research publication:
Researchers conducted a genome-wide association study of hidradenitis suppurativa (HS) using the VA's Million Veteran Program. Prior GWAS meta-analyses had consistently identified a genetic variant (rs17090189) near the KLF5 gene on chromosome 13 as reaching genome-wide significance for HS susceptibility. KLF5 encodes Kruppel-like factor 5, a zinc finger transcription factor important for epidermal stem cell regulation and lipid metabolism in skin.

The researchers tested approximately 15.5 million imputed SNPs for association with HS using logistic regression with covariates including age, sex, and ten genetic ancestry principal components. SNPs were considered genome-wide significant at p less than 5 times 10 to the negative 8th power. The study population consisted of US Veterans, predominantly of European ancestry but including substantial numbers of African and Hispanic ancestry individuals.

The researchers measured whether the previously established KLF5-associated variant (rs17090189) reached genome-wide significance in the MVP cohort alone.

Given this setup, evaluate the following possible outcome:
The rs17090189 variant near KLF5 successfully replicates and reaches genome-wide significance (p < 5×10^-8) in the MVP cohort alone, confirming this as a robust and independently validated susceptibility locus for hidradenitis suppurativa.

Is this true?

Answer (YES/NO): NO